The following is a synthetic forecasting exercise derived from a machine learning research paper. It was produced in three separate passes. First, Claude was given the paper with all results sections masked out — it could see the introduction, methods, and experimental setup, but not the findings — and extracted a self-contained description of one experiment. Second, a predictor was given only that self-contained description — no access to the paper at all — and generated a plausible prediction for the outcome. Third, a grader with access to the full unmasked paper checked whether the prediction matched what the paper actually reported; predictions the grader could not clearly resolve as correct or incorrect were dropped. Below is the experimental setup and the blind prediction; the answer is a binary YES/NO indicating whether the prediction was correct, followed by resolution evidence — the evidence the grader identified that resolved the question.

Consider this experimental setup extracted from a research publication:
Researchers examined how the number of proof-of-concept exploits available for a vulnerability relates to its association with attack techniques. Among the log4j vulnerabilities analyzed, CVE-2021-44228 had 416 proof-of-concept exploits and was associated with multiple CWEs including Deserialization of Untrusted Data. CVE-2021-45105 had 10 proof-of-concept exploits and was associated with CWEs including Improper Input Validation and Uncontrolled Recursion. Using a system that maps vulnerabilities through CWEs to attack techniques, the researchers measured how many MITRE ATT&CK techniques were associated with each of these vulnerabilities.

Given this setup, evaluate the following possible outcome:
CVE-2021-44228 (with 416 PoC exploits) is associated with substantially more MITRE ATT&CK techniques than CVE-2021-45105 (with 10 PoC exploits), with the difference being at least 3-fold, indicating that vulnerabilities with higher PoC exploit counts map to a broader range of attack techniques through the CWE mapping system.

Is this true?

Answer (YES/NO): NO